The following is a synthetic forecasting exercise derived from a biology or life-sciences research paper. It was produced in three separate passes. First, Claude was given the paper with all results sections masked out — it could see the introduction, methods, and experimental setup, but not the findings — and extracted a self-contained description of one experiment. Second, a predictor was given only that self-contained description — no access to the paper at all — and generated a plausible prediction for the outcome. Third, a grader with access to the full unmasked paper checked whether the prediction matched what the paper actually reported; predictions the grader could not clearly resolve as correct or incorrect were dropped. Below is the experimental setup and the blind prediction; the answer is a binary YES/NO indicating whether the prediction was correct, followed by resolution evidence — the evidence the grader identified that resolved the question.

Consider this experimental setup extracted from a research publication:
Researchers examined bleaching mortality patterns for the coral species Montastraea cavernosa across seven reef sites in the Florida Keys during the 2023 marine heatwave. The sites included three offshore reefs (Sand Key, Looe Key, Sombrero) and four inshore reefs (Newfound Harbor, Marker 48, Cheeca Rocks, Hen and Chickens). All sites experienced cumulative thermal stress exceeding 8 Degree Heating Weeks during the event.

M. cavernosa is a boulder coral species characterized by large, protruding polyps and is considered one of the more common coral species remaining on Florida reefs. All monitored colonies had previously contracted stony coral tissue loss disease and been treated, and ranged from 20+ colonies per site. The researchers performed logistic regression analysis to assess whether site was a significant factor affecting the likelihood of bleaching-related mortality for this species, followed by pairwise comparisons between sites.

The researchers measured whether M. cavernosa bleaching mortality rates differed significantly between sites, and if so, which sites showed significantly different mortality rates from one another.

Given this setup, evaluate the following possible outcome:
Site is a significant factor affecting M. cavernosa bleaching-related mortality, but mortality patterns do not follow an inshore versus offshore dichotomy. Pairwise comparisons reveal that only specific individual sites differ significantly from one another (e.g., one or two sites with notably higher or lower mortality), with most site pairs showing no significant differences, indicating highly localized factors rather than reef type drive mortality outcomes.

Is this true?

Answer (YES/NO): NO